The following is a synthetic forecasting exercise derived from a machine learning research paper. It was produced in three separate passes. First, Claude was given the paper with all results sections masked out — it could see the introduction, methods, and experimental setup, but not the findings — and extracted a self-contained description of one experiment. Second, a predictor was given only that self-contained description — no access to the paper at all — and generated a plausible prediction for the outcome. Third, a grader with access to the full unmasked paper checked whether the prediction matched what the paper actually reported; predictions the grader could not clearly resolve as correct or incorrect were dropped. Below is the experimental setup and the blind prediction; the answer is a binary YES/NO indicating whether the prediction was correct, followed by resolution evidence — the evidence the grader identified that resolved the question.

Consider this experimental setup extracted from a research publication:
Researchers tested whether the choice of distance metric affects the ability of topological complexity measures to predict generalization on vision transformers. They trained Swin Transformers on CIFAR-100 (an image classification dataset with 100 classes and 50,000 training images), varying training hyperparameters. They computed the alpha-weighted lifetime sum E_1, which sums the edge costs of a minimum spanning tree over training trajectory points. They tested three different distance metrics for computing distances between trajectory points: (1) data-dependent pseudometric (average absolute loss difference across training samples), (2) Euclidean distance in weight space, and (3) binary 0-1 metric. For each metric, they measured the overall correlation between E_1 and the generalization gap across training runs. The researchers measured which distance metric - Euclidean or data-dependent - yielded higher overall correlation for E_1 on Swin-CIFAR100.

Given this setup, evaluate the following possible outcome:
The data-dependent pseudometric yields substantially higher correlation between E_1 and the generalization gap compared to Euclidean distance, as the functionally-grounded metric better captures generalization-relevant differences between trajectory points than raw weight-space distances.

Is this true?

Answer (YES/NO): NO